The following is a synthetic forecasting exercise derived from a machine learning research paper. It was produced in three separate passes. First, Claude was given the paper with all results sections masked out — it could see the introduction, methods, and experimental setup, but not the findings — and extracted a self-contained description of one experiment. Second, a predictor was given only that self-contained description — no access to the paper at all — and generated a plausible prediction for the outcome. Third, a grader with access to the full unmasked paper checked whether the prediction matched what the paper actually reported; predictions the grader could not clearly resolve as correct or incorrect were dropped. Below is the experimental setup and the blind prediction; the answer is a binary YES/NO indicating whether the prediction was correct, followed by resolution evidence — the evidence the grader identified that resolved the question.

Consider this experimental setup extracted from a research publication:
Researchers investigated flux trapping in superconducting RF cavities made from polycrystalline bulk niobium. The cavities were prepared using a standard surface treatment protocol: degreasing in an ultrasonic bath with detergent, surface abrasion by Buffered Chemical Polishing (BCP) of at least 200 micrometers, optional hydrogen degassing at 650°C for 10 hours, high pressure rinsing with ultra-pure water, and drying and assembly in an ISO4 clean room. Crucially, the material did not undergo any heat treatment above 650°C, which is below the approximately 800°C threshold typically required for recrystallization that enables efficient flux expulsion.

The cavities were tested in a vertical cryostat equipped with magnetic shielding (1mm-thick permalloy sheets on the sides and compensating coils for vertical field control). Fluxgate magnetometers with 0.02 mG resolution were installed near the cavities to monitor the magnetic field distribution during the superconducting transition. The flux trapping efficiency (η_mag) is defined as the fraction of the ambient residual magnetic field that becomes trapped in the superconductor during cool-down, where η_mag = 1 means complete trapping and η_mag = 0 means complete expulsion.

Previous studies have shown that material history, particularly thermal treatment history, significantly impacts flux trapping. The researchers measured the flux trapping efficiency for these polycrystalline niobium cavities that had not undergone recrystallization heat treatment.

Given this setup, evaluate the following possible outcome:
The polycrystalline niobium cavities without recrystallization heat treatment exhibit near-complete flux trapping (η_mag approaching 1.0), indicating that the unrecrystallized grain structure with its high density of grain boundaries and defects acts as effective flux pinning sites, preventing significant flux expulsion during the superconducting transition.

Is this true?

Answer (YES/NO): YES